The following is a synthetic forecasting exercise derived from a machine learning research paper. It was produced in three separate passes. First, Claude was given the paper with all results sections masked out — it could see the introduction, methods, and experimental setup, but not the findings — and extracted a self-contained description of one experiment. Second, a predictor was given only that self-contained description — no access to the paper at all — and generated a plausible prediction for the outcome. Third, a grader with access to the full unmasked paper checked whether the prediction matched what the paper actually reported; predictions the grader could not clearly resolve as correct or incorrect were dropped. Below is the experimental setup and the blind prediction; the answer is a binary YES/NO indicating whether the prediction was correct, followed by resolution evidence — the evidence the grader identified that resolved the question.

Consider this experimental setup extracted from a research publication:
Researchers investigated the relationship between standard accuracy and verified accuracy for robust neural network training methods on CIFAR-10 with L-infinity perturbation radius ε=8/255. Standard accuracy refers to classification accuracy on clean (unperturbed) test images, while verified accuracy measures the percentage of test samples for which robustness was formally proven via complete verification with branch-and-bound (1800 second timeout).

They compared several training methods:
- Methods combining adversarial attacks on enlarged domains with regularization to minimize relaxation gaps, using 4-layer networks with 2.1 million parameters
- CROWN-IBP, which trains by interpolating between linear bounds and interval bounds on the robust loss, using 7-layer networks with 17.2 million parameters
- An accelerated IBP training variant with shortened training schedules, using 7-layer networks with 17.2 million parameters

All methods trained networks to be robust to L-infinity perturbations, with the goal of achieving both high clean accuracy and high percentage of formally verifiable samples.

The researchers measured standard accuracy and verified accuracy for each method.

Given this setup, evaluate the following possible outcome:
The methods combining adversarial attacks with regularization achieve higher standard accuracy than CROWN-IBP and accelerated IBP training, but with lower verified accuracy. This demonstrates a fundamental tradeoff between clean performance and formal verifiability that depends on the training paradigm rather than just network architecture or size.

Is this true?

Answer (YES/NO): NO